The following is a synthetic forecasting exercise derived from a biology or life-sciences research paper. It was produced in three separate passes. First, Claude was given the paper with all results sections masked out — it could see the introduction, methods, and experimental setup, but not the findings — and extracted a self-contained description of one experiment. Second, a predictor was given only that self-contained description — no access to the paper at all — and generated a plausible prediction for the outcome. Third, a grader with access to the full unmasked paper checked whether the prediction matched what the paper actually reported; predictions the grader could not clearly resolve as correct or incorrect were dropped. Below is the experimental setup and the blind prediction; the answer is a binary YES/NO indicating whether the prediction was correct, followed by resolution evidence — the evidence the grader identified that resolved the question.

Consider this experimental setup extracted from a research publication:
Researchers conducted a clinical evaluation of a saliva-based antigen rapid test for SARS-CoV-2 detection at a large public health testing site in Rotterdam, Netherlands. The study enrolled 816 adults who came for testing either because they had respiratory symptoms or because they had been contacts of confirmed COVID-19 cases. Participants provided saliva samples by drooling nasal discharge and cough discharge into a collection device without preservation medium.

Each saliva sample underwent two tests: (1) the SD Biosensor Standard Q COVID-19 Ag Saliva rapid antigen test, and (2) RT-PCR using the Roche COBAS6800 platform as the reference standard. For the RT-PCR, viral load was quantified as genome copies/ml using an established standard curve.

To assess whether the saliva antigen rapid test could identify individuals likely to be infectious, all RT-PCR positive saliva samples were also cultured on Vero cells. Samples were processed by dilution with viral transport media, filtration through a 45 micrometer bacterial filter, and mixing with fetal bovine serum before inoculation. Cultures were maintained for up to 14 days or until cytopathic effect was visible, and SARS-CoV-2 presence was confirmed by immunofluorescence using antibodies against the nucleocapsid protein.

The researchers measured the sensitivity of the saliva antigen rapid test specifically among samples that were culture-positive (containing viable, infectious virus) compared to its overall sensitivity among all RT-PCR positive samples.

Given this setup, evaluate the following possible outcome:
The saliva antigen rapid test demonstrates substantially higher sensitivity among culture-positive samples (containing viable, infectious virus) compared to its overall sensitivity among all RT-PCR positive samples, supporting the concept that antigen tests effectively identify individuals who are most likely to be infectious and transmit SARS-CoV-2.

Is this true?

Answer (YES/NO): YES